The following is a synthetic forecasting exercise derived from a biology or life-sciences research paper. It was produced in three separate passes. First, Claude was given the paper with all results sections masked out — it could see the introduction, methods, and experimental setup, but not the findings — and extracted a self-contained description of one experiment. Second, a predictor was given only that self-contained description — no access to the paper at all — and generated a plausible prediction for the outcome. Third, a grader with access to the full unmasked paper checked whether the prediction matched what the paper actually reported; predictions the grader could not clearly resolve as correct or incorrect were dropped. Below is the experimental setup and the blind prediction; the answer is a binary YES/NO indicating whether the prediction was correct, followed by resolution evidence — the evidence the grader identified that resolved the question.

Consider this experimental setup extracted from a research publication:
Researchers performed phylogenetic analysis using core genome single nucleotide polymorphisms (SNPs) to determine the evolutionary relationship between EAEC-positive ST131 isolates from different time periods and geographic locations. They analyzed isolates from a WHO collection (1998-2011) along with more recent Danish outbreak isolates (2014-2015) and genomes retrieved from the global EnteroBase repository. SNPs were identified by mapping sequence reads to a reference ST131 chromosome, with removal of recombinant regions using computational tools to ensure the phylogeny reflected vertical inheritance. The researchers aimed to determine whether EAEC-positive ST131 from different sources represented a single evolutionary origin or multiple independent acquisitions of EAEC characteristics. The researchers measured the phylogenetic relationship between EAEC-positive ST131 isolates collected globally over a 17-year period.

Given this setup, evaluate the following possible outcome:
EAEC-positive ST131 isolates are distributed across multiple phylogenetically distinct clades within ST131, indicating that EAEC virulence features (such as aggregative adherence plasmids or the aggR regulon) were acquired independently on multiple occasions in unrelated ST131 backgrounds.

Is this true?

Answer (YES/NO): YES